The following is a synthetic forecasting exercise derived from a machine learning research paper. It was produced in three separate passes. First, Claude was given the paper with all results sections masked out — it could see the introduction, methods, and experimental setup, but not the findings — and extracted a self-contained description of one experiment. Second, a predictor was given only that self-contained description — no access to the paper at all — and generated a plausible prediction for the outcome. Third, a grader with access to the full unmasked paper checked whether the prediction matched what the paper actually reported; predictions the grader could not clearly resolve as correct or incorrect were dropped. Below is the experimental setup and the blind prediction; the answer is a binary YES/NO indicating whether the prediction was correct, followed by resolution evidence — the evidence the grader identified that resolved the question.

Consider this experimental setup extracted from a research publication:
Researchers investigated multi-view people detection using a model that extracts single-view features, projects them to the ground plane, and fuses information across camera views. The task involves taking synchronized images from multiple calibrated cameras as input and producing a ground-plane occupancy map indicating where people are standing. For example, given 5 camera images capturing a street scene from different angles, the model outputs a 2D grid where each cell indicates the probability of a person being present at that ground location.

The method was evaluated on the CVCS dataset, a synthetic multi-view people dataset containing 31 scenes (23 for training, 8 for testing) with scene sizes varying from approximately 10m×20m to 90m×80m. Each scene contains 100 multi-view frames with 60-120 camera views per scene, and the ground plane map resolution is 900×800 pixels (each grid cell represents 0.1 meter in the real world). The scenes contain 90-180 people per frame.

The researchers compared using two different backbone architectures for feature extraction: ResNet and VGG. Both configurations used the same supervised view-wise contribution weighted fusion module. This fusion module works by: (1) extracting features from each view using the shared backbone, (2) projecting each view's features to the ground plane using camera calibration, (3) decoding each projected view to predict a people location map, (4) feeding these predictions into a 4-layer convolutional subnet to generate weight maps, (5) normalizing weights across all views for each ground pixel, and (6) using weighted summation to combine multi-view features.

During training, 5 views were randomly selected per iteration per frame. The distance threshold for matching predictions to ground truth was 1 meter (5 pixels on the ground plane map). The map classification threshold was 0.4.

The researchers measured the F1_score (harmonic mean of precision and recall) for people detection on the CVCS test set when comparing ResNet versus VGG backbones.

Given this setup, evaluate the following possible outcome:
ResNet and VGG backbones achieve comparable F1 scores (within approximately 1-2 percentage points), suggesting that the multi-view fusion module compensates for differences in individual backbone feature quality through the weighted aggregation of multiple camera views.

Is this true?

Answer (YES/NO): NO